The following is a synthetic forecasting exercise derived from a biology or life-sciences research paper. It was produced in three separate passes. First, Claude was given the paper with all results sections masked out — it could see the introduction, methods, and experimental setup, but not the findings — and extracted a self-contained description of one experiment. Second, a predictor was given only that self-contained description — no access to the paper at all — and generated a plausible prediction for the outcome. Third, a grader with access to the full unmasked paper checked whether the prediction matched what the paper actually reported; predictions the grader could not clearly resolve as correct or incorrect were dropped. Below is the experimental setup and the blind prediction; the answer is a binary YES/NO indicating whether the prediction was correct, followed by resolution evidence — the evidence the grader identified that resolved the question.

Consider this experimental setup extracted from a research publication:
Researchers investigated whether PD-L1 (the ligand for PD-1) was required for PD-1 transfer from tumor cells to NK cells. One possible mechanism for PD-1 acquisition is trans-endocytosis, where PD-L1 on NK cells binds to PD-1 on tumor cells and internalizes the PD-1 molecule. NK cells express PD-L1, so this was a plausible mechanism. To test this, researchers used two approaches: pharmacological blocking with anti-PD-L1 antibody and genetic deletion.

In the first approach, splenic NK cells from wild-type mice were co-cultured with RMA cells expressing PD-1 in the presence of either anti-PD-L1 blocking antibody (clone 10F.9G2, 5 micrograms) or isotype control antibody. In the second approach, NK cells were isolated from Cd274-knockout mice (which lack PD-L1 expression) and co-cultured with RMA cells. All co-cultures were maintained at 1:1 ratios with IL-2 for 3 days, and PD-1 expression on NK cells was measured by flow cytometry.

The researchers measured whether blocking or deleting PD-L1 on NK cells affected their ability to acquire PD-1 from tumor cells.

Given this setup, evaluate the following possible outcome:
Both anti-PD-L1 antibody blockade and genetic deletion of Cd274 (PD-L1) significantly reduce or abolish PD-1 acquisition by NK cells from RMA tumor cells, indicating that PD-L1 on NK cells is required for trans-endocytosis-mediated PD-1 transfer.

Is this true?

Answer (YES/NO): NO